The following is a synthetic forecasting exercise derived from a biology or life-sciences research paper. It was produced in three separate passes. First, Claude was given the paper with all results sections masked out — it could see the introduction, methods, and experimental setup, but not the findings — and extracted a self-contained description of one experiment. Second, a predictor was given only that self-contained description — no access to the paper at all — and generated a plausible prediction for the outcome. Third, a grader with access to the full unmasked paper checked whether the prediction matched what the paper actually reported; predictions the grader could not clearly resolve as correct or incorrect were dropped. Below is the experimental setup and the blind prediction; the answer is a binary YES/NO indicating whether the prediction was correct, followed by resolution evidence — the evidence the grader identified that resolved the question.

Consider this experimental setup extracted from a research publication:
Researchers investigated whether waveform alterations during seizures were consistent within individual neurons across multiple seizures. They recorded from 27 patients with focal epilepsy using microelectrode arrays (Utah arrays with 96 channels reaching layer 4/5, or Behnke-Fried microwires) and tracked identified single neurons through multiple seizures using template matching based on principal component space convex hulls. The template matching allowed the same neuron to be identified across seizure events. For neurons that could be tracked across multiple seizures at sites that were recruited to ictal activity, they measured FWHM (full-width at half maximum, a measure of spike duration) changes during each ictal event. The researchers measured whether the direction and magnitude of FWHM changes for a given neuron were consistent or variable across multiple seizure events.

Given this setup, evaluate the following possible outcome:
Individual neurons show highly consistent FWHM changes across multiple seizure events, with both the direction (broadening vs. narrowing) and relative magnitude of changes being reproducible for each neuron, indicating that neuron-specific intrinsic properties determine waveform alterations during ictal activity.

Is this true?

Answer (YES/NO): NO